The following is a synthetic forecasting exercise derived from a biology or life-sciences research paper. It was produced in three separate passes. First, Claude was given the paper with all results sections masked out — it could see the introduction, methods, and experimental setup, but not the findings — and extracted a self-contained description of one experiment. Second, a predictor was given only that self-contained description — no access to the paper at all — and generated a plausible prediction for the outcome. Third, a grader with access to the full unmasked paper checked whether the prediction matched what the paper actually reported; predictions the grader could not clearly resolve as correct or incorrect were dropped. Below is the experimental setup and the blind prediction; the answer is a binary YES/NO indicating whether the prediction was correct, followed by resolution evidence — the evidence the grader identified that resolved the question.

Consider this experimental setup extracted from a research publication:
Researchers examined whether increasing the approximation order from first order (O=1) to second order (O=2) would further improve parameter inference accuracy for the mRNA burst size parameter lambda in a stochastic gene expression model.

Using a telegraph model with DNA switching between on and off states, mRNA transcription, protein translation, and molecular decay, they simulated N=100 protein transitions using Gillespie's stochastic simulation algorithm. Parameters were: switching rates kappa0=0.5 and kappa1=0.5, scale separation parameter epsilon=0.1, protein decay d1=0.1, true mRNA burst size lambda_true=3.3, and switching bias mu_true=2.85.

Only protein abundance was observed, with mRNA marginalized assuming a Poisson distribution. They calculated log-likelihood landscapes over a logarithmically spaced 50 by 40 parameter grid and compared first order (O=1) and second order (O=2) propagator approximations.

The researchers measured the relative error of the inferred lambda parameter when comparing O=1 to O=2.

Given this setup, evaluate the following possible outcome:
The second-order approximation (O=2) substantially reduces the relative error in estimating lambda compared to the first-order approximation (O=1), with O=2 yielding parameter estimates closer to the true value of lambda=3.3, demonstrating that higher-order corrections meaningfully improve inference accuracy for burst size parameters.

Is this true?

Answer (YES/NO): NO